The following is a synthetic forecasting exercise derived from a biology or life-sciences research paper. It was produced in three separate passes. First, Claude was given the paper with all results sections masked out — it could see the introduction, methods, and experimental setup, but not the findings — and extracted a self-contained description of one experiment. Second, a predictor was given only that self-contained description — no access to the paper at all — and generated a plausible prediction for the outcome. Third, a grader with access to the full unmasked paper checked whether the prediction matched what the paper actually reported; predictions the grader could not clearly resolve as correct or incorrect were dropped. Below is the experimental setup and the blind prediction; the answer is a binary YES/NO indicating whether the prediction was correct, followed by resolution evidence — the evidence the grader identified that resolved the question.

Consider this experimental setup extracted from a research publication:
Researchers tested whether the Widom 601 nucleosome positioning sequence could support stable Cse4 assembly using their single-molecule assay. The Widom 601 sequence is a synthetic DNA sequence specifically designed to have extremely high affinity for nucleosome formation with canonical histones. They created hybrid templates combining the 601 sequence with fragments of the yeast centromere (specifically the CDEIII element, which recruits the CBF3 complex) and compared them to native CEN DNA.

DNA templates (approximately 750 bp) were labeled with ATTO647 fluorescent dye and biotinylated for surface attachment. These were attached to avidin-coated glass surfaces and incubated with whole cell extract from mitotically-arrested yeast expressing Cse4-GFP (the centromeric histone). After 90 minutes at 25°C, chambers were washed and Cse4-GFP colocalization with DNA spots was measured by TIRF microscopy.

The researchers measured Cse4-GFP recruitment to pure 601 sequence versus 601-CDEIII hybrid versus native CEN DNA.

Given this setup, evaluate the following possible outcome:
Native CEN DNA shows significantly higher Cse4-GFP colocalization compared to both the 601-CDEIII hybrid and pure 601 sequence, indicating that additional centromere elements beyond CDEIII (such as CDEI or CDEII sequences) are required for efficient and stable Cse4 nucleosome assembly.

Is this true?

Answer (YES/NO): YES